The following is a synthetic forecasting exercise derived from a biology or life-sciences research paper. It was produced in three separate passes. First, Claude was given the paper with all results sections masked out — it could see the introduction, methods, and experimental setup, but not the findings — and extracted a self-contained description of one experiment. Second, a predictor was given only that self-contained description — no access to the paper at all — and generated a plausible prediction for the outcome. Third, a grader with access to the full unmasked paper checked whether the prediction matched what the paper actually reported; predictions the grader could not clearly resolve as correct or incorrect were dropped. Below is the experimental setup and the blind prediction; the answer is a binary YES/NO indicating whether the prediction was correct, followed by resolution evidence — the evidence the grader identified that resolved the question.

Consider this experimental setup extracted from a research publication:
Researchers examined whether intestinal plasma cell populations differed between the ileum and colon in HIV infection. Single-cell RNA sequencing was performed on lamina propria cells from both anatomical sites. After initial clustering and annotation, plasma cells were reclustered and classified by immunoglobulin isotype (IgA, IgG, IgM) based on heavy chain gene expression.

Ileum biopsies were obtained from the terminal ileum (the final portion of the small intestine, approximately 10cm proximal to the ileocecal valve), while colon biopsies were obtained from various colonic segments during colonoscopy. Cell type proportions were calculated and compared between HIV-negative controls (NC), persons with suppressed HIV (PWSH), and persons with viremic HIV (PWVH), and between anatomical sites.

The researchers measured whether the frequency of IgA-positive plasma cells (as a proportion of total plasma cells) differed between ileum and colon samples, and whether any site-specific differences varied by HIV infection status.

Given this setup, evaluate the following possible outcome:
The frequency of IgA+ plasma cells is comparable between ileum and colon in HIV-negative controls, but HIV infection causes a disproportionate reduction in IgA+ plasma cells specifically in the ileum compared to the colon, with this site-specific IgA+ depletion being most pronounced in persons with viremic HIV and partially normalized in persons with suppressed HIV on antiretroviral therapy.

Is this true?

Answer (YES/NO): NO